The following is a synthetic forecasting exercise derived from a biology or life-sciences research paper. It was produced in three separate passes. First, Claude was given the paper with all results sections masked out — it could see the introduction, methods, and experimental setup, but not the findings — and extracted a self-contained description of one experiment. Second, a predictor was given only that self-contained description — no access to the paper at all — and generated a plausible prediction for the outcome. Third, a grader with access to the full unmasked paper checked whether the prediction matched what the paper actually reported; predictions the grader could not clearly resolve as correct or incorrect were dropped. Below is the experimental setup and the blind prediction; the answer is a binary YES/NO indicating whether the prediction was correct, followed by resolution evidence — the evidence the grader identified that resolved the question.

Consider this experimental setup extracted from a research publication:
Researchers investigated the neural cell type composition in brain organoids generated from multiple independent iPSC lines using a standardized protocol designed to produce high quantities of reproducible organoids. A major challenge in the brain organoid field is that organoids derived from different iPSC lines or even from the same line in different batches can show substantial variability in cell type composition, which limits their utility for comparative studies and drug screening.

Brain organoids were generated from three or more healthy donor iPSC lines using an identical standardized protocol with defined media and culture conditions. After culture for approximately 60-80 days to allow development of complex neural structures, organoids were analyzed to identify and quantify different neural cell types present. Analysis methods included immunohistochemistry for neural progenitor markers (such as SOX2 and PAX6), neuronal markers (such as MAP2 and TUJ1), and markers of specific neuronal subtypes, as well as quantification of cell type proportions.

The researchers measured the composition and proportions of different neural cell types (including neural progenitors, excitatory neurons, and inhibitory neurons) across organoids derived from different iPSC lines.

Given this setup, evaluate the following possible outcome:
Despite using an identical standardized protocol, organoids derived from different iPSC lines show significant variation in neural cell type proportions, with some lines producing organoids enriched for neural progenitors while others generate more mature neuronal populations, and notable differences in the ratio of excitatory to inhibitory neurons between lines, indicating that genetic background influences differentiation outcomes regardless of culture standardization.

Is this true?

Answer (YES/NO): NO